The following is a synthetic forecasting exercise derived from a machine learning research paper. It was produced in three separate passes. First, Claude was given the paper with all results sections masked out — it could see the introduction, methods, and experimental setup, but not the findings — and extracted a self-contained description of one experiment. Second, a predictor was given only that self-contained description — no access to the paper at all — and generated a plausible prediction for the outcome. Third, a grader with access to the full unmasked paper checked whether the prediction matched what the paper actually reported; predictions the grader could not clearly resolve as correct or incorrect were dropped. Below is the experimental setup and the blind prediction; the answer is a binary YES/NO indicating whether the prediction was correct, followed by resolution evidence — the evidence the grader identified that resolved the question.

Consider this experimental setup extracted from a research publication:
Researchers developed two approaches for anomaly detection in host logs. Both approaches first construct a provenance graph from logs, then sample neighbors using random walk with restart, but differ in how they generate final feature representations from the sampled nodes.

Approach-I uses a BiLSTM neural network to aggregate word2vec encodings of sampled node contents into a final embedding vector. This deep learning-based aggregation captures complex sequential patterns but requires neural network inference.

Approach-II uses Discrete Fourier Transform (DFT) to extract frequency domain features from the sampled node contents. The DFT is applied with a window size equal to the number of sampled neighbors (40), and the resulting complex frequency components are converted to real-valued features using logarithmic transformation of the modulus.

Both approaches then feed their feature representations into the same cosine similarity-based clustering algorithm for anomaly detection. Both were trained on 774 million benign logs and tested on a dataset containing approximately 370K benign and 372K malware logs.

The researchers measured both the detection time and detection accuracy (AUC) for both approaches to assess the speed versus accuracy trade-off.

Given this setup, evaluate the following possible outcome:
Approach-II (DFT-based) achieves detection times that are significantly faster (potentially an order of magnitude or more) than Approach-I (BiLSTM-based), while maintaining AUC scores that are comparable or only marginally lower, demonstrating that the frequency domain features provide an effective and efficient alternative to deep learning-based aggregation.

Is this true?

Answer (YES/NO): YES